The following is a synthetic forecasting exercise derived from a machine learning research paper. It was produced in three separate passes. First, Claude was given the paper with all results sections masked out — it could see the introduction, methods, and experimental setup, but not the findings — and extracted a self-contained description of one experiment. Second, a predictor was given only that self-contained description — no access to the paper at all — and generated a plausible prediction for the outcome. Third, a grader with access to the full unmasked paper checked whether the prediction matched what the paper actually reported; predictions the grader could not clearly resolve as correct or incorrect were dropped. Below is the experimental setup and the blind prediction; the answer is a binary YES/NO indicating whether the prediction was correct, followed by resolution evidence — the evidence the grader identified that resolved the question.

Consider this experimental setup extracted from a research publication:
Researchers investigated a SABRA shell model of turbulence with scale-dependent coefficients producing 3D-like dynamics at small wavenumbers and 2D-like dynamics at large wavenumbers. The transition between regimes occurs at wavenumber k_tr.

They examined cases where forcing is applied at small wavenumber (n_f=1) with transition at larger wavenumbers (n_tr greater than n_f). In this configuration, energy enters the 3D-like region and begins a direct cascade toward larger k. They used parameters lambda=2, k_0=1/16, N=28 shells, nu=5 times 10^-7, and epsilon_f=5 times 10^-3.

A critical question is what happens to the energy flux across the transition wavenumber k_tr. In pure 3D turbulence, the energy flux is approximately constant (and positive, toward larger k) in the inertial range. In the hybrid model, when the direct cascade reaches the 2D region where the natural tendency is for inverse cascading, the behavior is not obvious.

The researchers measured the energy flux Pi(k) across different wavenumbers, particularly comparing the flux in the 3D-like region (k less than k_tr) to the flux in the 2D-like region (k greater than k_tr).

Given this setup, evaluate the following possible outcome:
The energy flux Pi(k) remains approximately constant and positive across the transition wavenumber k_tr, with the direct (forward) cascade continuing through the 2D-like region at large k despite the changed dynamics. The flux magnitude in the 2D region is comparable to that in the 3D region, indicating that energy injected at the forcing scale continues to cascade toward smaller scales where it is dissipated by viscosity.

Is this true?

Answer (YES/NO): NO